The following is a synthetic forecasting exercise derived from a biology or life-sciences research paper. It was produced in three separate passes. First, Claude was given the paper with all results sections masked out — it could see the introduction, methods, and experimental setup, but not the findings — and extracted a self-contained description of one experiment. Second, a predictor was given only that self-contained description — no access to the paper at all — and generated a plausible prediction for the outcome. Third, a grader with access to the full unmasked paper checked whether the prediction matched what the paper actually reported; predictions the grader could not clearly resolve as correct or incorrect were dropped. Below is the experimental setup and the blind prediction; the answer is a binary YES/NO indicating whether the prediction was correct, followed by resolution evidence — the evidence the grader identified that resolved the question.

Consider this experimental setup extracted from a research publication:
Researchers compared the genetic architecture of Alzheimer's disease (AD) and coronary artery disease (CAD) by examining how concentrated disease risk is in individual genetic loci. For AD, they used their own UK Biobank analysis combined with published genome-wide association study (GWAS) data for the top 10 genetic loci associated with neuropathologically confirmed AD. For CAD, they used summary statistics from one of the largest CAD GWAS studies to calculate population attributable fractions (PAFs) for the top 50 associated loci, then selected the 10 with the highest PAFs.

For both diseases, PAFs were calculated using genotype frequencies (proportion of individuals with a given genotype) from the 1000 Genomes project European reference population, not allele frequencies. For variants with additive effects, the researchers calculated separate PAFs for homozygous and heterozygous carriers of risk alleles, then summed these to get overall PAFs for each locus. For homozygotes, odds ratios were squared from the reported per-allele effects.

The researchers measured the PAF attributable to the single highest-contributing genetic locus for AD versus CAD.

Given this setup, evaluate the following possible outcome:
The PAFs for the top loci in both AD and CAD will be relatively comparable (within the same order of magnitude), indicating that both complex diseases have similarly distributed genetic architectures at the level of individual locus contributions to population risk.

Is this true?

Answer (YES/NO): NO